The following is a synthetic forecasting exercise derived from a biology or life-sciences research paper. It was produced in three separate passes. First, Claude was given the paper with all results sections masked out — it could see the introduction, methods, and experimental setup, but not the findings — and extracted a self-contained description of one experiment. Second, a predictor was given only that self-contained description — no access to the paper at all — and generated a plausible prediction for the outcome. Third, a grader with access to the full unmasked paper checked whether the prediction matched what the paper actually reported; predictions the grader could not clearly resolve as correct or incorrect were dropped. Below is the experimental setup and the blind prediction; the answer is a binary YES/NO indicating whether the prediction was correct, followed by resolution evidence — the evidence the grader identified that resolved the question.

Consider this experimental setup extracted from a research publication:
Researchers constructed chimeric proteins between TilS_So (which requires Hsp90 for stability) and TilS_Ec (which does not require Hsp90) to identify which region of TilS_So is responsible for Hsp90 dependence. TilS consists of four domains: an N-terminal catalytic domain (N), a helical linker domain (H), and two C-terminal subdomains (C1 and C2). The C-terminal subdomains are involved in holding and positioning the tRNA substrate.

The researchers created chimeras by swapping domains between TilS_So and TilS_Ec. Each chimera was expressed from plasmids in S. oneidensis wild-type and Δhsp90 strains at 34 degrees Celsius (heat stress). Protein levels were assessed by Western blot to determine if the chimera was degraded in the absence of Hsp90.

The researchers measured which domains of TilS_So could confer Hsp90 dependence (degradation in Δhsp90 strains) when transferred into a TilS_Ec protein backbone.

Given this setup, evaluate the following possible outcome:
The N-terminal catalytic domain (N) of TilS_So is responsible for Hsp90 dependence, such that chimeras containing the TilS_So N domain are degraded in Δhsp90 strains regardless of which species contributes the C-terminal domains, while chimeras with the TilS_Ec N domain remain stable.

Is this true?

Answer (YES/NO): NO